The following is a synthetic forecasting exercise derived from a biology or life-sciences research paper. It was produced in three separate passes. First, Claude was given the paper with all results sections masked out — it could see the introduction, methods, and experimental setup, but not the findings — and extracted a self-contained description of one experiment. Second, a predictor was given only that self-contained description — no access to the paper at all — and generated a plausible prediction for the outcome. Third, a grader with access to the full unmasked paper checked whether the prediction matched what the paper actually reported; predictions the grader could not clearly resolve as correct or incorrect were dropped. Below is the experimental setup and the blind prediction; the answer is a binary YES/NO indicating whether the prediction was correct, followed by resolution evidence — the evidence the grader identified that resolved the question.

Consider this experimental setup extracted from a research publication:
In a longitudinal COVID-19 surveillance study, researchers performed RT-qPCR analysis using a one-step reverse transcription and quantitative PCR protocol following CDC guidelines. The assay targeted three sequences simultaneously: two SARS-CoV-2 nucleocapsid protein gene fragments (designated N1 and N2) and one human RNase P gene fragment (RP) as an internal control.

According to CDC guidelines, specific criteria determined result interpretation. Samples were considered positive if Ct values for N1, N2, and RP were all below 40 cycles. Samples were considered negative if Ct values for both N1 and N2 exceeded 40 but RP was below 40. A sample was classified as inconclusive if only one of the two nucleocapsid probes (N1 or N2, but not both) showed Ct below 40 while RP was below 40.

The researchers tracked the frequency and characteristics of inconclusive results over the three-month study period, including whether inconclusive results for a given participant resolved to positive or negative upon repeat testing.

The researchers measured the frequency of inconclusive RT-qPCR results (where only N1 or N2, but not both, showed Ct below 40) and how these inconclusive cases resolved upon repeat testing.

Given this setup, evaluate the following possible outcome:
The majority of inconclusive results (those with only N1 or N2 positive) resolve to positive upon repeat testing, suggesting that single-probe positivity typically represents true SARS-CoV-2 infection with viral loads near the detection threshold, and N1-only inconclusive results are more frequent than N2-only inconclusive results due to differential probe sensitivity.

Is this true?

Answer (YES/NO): NO